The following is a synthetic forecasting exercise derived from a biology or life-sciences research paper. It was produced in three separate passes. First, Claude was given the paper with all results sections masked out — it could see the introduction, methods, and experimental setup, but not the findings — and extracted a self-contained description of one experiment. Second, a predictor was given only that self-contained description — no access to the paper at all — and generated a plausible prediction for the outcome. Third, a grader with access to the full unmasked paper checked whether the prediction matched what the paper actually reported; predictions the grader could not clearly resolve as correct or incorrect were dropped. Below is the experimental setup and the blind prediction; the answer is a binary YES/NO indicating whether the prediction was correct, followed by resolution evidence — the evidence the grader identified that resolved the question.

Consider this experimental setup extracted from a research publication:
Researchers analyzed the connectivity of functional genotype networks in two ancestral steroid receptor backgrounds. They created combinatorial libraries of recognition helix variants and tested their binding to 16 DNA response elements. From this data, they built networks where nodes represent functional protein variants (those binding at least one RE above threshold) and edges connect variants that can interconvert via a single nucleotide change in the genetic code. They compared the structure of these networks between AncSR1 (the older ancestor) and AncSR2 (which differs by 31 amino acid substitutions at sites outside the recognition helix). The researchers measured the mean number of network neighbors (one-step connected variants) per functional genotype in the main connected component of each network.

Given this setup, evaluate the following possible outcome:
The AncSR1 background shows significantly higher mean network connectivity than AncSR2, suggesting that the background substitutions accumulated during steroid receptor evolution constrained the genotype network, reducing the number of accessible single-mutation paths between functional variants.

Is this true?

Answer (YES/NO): NO